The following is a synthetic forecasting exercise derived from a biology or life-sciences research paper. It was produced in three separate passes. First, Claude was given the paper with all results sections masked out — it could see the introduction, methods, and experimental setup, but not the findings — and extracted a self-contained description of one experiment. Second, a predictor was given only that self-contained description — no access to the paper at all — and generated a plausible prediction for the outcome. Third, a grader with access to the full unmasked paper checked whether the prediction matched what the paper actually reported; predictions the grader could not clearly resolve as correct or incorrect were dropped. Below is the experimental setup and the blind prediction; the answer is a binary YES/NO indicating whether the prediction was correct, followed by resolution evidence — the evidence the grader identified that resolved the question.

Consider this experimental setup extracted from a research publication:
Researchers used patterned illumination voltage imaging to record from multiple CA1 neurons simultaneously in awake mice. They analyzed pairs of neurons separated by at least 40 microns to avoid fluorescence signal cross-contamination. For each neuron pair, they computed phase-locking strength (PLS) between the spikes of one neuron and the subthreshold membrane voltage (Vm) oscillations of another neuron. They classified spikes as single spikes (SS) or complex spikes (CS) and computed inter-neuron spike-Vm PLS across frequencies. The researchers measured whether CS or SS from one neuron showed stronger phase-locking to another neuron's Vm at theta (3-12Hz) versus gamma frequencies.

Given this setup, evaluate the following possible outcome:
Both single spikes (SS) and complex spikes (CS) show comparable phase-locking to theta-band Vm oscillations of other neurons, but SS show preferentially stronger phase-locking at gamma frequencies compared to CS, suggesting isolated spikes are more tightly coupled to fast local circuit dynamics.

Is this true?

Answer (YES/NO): NO